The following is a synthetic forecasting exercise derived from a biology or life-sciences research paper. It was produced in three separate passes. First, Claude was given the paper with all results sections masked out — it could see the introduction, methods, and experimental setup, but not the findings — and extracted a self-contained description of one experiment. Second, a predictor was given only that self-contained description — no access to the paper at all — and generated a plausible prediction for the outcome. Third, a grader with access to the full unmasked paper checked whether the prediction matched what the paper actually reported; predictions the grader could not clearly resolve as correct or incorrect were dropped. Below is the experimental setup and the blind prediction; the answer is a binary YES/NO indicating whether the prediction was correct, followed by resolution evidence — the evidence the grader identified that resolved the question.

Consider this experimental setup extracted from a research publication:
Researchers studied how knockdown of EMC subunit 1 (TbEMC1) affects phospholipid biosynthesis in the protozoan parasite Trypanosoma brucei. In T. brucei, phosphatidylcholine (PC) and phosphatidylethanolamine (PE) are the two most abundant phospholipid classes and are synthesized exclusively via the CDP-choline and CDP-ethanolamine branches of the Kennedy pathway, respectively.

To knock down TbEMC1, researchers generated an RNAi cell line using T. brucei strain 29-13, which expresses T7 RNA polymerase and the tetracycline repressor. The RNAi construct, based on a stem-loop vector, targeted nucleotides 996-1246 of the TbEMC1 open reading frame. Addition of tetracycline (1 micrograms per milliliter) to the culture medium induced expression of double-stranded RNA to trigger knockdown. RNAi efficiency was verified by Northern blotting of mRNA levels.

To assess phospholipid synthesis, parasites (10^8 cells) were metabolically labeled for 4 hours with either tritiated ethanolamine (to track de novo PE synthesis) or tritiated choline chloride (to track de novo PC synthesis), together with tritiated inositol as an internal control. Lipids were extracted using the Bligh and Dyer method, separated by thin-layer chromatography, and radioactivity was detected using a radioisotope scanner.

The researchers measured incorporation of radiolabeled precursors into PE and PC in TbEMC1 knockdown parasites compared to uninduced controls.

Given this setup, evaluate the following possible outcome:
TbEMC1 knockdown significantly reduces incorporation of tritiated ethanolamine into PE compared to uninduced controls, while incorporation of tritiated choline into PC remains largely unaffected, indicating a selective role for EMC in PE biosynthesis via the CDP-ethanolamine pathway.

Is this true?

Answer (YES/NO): NO